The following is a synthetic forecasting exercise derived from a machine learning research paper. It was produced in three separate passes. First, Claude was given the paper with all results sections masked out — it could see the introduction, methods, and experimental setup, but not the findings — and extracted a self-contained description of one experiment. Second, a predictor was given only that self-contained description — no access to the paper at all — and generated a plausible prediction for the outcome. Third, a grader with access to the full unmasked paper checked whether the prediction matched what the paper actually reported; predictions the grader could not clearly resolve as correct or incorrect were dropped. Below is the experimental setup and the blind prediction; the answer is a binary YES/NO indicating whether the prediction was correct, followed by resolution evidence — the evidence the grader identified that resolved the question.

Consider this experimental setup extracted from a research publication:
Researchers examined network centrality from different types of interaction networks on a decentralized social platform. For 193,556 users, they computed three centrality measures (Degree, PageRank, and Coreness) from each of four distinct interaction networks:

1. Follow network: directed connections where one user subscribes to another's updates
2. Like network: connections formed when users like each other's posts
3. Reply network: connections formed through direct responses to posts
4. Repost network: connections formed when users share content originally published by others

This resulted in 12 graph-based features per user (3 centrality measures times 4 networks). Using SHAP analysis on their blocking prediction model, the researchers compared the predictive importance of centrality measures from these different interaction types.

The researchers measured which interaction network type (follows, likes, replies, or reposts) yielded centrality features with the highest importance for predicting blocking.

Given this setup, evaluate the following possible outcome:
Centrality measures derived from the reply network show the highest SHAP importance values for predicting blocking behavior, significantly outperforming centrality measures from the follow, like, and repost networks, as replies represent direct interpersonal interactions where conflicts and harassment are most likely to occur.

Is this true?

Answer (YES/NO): NO